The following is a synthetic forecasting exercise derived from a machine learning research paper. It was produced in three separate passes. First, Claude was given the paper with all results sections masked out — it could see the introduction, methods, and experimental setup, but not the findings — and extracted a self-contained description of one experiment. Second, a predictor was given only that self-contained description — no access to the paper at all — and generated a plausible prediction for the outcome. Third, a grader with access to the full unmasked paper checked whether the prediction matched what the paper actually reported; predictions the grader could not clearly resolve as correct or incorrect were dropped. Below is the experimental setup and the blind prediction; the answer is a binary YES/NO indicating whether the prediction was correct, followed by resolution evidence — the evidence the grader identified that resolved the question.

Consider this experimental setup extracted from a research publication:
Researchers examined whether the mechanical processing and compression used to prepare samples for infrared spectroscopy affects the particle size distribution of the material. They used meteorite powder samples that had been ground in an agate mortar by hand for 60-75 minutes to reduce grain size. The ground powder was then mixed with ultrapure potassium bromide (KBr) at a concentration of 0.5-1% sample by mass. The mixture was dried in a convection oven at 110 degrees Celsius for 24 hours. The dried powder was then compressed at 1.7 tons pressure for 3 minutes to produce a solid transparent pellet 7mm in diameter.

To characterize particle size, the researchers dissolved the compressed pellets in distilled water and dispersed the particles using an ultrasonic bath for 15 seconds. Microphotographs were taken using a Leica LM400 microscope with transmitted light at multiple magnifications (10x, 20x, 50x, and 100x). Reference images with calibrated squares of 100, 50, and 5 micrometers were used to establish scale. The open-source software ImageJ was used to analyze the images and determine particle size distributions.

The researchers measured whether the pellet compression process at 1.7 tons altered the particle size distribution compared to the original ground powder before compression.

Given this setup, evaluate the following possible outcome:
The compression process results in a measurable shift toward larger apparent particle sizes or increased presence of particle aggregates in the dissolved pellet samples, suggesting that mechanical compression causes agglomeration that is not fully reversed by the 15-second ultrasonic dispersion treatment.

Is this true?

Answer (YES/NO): NO